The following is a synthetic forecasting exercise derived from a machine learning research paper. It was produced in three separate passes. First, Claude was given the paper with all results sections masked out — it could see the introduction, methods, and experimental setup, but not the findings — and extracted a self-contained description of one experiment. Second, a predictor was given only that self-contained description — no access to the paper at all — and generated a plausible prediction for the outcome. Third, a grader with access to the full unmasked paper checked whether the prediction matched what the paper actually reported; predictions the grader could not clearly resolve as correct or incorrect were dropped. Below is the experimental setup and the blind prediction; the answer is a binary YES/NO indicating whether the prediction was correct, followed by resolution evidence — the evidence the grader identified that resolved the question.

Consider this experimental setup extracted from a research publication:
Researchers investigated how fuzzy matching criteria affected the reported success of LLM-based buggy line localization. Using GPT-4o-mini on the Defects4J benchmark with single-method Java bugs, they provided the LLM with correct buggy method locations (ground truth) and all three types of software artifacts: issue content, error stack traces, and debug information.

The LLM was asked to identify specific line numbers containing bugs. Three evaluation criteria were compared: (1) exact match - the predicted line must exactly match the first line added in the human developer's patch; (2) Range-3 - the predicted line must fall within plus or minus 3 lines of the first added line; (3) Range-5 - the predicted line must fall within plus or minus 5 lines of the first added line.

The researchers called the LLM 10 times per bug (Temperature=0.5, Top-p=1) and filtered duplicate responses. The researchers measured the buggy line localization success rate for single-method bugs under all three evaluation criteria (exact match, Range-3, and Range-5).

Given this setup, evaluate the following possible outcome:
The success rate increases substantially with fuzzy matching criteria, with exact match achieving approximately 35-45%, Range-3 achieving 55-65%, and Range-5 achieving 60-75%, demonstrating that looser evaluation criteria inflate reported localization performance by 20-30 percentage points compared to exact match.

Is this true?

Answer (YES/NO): NO